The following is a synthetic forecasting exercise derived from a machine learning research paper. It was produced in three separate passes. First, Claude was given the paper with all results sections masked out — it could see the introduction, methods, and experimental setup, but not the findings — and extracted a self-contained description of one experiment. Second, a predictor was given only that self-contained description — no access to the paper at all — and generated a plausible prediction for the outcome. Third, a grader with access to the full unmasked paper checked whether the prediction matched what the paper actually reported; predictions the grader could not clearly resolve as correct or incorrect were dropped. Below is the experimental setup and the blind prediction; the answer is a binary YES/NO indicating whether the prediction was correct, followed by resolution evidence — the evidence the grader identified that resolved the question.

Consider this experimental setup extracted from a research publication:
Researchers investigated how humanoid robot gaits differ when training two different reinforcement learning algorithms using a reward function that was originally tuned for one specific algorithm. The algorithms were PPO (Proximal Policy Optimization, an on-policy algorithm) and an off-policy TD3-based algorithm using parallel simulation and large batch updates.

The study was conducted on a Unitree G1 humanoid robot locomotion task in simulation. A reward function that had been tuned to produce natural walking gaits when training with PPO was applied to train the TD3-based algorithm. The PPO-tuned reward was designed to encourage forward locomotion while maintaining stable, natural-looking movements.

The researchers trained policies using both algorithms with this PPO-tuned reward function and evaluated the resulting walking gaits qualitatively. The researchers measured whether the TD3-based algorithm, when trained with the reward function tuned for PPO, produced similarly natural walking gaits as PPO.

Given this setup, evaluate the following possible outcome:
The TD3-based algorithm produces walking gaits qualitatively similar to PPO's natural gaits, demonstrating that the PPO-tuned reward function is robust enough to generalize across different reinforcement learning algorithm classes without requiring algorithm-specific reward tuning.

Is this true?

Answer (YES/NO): NO